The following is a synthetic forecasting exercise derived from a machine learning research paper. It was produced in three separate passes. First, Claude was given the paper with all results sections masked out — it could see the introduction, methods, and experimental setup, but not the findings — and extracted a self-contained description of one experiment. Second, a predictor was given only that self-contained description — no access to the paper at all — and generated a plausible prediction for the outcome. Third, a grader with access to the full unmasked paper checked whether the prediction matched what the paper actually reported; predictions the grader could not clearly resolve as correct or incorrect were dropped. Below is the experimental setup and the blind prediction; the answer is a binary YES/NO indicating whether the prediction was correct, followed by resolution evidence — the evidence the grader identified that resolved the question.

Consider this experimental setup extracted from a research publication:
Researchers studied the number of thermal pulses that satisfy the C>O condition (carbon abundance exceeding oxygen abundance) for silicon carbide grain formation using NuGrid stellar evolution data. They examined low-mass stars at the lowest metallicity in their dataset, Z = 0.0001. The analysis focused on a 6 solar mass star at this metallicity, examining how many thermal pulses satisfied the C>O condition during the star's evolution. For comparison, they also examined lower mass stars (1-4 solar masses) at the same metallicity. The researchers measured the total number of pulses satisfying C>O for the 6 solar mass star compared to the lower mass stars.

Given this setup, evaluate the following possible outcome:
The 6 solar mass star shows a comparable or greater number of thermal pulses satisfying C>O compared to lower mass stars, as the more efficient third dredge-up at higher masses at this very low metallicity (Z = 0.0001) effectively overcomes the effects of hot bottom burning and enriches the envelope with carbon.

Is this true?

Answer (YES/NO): YES